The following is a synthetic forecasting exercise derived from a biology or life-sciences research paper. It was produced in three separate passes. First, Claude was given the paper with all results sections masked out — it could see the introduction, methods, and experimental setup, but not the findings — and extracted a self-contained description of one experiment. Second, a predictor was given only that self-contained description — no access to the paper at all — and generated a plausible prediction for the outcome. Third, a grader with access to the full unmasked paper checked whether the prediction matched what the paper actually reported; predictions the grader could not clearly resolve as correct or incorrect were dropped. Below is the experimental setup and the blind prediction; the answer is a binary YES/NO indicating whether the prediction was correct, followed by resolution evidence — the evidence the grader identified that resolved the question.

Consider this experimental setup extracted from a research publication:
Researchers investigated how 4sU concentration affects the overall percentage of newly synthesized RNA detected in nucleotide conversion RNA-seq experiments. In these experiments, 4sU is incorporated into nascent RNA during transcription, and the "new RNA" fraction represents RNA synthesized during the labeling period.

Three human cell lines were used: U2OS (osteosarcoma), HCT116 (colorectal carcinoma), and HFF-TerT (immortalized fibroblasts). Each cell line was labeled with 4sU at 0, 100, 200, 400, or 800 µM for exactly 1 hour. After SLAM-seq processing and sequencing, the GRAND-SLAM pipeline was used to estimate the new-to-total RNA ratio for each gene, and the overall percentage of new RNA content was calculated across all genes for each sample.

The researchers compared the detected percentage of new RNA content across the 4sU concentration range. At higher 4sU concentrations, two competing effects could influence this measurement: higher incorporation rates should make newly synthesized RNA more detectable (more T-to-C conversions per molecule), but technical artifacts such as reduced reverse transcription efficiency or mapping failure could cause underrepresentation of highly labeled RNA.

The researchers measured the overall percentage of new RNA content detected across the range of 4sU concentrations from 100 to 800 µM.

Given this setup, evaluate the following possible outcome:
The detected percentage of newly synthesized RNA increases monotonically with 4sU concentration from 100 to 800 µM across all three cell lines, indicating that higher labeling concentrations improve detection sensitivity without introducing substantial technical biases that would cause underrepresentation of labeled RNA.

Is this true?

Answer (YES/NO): NO